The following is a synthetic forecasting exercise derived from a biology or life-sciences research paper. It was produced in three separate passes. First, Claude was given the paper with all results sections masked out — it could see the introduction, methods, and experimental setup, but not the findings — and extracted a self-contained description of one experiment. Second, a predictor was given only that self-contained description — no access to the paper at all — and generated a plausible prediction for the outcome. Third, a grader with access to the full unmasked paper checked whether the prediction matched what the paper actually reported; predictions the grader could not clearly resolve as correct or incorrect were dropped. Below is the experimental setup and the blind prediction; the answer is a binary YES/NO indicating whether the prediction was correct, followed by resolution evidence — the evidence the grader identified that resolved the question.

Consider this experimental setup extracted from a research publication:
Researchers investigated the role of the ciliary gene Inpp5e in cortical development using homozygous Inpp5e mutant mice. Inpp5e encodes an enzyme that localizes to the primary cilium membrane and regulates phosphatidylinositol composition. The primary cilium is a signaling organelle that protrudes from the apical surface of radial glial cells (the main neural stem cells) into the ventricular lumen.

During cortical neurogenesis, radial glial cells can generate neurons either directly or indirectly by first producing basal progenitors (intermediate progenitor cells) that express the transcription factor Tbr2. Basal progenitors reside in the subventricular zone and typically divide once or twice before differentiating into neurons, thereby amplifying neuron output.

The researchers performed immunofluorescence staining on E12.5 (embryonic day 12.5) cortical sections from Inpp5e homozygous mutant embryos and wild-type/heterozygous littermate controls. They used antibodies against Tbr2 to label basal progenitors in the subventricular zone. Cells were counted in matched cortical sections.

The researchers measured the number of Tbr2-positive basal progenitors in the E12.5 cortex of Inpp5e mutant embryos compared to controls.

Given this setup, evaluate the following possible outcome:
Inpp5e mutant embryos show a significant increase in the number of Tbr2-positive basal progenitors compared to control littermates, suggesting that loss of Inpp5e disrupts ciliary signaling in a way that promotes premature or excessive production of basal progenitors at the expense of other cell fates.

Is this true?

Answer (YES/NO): NO